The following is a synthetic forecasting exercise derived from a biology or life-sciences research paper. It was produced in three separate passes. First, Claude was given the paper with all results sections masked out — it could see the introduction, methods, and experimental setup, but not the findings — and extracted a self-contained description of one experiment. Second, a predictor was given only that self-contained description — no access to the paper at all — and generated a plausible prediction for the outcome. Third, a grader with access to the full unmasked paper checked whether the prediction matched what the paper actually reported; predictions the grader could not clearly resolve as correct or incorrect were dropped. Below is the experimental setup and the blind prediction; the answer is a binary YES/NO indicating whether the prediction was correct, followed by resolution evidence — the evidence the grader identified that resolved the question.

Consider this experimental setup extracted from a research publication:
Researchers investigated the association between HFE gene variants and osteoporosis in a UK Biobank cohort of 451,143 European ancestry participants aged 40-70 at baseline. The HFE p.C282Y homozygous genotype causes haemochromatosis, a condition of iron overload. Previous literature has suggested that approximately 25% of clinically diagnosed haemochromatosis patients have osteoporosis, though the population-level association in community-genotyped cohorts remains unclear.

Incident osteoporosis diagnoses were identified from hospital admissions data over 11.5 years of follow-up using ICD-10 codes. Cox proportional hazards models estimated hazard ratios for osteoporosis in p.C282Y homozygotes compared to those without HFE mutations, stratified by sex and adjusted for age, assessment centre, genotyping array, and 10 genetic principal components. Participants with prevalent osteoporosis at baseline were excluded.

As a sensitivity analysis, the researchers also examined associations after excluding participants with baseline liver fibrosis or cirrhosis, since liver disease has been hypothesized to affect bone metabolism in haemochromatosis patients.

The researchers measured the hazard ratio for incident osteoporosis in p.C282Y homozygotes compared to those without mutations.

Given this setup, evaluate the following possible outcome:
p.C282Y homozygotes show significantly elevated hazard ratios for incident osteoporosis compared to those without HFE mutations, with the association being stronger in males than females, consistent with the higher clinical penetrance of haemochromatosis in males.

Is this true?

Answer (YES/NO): YES